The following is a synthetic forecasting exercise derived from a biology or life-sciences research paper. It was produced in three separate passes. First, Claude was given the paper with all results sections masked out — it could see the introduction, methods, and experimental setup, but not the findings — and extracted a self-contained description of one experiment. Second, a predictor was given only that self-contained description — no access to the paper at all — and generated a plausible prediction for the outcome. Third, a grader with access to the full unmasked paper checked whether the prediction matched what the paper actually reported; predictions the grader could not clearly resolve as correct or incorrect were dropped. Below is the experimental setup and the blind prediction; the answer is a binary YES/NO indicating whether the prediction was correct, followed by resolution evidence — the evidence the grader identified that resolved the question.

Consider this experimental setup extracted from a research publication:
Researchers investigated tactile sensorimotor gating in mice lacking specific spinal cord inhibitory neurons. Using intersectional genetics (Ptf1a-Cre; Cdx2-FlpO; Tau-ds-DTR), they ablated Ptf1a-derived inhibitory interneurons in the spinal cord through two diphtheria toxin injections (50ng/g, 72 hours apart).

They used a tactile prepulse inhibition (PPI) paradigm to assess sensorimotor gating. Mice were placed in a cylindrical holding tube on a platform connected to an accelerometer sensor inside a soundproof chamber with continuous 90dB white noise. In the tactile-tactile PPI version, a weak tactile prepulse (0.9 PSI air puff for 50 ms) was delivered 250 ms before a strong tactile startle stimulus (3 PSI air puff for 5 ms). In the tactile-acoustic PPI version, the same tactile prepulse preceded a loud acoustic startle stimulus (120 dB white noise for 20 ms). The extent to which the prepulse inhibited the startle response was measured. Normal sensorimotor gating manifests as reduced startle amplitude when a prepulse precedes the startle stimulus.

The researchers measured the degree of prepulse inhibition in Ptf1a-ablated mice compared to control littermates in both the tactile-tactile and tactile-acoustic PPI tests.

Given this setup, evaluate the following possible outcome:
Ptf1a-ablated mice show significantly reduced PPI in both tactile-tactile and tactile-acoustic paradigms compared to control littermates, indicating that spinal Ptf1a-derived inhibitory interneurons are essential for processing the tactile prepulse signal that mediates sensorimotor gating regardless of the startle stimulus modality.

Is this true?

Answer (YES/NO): NO